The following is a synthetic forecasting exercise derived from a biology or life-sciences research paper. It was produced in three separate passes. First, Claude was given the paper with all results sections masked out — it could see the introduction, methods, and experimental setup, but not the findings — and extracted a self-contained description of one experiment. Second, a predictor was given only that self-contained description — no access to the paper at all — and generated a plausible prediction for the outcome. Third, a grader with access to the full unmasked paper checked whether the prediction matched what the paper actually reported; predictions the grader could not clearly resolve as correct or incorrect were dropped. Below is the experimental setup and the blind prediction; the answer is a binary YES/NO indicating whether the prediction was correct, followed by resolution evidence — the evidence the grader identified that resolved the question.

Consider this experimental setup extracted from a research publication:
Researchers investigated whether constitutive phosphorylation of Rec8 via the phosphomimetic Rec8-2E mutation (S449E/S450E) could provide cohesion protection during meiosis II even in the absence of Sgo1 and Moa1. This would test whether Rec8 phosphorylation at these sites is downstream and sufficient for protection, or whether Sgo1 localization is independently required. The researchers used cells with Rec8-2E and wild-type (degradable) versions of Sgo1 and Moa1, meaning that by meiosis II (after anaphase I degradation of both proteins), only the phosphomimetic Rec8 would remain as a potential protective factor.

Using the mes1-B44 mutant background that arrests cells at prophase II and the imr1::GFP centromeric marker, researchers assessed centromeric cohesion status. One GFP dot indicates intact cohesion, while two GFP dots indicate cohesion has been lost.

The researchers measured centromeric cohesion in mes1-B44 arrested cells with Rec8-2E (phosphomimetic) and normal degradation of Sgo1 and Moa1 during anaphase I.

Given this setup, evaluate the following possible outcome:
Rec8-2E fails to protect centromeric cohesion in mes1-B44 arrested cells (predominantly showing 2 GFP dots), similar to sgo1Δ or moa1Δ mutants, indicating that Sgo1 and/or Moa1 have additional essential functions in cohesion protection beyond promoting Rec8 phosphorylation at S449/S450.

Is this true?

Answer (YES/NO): YES